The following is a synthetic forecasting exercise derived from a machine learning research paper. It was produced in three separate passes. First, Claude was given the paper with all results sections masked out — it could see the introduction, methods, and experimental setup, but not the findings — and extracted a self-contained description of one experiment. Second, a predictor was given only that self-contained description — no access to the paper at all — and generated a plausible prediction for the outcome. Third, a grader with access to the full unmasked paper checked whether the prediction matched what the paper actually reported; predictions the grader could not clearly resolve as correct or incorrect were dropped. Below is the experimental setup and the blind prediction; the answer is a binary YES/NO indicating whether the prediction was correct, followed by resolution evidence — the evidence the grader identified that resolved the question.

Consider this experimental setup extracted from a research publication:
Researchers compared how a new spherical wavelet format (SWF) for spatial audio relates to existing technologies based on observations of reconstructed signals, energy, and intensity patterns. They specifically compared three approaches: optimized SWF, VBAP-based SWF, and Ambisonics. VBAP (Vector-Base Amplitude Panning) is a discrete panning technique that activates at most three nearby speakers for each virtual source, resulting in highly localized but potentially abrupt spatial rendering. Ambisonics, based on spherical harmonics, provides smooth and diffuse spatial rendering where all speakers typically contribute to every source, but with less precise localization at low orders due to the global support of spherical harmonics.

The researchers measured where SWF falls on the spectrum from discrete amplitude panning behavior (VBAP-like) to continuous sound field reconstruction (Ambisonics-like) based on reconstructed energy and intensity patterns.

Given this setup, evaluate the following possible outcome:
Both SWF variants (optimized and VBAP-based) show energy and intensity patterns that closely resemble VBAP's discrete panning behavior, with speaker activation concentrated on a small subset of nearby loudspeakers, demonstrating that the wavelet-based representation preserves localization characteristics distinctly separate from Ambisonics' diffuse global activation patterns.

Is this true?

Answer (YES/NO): NO